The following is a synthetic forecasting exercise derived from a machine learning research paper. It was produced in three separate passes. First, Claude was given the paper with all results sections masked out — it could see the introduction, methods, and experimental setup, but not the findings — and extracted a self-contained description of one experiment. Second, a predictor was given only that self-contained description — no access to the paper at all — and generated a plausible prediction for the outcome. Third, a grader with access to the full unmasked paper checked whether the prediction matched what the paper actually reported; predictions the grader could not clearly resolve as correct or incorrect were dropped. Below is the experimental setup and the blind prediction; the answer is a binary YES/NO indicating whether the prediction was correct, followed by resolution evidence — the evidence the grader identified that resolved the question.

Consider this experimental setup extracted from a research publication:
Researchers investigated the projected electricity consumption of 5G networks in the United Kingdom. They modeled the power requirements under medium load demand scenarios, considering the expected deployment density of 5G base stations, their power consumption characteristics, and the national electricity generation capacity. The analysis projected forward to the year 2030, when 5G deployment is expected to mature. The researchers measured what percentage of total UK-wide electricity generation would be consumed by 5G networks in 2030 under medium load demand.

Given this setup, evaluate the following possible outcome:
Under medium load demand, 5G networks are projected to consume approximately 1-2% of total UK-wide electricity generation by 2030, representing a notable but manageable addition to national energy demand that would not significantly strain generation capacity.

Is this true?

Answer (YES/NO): NO